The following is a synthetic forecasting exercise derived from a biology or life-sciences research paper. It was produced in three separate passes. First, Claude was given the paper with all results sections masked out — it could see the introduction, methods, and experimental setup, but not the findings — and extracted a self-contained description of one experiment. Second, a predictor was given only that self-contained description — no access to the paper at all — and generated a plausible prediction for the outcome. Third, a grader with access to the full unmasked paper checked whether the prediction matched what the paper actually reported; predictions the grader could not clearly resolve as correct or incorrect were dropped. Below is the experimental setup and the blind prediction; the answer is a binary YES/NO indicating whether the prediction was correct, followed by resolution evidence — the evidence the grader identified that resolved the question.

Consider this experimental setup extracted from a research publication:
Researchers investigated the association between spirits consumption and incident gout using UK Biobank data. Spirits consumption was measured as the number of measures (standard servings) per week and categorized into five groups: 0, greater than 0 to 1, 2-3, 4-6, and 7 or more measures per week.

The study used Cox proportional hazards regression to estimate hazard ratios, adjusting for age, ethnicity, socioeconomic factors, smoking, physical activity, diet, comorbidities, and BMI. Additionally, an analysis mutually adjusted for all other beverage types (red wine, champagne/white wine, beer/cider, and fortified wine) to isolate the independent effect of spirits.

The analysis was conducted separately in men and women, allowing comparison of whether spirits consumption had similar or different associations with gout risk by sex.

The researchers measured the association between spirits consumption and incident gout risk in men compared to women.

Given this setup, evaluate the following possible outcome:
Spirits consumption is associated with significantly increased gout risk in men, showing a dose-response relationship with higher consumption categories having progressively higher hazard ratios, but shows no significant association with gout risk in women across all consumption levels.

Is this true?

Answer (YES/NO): NO